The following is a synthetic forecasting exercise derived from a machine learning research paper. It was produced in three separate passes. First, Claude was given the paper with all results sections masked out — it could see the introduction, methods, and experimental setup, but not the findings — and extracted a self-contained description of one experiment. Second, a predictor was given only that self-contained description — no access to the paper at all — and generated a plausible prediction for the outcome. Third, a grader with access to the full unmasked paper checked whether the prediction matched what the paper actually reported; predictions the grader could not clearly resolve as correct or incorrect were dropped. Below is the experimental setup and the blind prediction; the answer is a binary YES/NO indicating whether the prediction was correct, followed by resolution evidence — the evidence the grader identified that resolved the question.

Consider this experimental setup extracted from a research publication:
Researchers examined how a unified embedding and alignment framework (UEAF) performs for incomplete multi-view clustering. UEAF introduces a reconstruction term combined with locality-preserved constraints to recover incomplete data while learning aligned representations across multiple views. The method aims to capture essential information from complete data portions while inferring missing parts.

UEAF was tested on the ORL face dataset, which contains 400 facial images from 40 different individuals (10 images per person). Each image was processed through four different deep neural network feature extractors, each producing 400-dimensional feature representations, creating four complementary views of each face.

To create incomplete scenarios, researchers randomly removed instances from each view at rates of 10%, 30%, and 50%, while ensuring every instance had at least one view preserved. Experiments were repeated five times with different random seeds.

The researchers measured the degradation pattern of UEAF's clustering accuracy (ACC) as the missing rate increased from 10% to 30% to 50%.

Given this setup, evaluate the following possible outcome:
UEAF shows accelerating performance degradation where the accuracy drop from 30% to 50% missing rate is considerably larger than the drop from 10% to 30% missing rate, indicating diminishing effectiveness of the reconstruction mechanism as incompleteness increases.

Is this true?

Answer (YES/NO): NO